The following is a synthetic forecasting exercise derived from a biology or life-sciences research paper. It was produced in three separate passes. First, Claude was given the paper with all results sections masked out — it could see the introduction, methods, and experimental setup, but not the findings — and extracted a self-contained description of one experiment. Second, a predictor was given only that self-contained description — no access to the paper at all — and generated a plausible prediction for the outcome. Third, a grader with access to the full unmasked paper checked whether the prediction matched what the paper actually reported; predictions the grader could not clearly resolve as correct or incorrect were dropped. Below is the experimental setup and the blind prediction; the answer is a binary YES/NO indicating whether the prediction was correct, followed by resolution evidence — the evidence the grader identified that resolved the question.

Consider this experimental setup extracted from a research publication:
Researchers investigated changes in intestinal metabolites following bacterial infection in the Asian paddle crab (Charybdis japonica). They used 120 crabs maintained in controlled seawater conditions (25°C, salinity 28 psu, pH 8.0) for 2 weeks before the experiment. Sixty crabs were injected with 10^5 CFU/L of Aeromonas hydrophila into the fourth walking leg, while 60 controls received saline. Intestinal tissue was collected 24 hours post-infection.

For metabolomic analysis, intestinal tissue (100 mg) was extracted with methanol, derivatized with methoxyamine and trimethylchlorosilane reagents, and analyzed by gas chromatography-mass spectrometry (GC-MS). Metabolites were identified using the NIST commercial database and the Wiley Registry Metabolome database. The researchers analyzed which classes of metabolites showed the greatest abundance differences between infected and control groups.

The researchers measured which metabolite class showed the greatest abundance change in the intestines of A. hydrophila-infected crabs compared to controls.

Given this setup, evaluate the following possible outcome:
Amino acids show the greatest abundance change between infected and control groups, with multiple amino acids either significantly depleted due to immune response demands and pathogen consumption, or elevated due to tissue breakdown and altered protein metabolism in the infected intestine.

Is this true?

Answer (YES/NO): YES